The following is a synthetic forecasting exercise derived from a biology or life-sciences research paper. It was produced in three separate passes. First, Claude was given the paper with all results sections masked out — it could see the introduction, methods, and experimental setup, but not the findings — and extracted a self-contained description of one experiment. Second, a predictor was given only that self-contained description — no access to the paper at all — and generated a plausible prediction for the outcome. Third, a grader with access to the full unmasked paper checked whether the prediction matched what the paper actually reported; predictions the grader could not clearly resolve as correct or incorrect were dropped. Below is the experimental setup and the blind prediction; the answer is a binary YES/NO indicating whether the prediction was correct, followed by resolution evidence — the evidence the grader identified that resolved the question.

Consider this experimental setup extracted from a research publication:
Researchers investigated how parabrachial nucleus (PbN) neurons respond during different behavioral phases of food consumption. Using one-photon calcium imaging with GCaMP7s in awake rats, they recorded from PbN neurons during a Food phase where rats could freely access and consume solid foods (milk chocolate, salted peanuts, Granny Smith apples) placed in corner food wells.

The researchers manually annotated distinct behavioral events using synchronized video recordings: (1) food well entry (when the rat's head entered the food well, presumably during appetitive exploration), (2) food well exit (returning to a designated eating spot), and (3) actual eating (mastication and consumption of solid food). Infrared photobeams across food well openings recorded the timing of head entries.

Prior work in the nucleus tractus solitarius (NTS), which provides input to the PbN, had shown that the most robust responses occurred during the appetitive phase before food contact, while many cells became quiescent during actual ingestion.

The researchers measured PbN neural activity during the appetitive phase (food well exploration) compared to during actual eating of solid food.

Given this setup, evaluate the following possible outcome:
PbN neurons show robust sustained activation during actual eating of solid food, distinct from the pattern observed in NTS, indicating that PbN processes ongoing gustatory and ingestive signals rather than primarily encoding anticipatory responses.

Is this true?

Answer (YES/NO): NO